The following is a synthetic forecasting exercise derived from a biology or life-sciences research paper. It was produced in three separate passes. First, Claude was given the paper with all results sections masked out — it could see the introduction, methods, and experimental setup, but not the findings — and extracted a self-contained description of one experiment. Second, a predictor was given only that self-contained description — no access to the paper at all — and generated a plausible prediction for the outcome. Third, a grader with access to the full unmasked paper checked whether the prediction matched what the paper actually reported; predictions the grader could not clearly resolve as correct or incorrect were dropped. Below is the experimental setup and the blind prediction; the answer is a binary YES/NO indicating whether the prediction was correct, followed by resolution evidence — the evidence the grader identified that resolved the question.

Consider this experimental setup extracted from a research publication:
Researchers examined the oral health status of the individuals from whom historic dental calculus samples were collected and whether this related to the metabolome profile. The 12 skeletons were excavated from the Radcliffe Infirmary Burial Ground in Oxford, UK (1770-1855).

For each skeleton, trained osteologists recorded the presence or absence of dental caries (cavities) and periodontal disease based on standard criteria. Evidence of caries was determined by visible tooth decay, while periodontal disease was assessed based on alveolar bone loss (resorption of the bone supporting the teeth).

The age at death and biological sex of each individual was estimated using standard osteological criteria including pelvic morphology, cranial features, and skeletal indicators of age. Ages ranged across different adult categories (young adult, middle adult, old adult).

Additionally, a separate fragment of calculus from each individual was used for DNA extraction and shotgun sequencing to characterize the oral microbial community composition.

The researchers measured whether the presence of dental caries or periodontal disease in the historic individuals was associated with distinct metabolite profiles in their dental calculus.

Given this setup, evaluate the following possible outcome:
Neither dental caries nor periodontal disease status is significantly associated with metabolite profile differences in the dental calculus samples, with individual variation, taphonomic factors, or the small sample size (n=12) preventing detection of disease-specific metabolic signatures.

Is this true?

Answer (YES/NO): NO